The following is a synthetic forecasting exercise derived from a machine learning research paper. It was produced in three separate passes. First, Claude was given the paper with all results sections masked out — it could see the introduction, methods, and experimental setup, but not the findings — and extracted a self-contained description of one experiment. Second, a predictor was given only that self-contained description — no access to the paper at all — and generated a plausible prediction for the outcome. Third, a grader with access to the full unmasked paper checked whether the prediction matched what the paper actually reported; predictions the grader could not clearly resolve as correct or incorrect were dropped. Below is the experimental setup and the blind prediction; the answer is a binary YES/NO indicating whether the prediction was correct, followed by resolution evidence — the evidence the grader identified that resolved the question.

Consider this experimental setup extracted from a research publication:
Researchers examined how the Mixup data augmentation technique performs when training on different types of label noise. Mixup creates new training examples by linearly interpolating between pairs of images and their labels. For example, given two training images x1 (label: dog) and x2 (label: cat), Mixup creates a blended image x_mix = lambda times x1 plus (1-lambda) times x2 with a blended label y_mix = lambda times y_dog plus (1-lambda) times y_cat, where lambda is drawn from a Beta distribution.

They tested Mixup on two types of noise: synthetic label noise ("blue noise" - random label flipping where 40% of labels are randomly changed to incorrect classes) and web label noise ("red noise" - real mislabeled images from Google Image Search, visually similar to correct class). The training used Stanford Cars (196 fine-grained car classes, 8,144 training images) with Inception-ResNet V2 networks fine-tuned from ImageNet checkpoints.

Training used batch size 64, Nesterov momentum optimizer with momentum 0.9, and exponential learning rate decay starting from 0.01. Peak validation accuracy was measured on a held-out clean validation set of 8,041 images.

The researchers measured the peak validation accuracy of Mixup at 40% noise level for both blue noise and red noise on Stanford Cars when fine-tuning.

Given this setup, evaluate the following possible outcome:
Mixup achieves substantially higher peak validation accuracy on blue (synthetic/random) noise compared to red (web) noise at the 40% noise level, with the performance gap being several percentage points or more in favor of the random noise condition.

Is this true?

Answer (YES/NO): NO